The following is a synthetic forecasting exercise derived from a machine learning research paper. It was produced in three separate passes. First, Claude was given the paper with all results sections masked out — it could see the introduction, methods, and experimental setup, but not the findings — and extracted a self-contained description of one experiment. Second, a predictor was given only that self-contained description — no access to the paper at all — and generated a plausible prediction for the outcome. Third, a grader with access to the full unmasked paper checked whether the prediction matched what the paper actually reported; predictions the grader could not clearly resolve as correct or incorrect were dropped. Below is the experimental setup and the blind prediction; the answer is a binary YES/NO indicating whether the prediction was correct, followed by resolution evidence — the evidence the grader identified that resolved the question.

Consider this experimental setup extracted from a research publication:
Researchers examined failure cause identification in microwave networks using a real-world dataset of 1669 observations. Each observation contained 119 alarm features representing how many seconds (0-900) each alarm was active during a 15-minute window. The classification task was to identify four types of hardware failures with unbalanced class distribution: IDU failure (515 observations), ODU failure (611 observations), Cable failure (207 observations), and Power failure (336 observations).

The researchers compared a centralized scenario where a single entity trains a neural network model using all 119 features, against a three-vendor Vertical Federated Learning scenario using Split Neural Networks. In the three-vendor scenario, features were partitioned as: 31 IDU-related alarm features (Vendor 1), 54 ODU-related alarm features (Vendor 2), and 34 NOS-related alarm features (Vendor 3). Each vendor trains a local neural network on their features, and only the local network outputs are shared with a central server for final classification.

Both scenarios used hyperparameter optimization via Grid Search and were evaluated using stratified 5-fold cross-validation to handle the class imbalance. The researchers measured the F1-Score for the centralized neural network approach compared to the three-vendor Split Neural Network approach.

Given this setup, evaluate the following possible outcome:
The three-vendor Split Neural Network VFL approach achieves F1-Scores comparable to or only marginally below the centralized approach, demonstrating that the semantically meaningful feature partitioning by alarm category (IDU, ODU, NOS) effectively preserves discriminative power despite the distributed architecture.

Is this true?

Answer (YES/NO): YES